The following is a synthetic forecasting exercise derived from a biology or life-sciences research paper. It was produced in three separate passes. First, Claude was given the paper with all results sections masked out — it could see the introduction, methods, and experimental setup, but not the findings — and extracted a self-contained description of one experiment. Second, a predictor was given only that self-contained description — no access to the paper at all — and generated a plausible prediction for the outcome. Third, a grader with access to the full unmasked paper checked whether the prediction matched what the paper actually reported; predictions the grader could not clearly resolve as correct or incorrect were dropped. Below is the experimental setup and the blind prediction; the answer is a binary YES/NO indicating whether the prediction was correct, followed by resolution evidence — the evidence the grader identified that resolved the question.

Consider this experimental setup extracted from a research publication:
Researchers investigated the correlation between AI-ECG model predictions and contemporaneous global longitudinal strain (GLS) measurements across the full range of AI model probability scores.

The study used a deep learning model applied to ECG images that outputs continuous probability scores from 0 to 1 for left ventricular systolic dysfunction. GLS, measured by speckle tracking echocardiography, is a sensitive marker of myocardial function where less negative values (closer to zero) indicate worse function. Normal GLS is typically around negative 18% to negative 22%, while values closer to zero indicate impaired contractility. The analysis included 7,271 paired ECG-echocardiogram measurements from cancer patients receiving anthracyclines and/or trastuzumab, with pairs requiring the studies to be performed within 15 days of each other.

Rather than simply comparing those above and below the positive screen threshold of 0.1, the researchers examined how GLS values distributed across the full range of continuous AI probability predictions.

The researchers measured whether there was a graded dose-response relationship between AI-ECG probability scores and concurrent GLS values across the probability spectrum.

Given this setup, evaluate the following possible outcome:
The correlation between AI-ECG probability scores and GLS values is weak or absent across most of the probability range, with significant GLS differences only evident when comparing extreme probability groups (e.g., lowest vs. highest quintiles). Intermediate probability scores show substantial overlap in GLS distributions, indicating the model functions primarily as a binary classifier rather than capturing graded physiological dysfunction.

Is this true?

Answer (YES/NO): NO